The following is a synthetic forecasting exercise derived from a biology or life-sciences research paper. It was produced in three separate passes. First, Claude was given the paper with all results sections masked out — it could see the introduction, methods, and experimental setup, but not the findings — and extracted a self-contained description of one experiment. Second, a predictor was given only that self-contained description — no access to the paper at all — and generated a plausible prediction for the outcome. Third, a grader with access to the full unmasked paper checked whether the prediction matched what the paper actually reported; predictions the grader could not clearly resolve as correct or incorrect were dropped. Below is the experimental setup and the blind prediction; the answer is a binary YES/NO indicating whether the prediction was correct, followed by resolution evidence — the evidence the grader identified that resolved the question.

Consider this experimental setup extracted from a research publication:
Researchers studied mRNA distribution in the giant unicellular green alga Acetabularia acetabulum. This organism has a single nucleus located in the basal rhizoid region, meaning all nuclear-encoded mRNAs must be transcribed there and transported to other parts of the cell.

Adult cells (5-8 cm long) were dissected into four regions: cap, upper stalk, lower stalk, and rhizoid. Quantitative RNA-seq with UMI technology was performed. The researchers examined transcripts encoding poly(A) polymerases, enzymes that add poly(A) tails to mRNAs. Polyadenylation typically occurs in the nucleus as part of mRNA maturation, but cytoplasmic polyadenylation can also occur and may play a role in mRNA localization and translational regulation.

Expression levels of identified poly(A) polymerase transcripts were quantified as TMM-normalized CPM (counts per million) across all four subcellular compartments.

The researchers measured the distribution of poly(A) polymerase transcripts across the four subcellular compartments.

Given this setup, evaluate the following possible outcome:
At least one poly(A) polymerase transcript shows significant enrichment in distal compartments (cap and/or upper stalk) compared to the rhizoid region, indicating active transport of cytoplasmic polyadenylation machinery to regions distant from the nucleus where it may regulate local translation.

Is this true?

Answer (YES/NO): NO